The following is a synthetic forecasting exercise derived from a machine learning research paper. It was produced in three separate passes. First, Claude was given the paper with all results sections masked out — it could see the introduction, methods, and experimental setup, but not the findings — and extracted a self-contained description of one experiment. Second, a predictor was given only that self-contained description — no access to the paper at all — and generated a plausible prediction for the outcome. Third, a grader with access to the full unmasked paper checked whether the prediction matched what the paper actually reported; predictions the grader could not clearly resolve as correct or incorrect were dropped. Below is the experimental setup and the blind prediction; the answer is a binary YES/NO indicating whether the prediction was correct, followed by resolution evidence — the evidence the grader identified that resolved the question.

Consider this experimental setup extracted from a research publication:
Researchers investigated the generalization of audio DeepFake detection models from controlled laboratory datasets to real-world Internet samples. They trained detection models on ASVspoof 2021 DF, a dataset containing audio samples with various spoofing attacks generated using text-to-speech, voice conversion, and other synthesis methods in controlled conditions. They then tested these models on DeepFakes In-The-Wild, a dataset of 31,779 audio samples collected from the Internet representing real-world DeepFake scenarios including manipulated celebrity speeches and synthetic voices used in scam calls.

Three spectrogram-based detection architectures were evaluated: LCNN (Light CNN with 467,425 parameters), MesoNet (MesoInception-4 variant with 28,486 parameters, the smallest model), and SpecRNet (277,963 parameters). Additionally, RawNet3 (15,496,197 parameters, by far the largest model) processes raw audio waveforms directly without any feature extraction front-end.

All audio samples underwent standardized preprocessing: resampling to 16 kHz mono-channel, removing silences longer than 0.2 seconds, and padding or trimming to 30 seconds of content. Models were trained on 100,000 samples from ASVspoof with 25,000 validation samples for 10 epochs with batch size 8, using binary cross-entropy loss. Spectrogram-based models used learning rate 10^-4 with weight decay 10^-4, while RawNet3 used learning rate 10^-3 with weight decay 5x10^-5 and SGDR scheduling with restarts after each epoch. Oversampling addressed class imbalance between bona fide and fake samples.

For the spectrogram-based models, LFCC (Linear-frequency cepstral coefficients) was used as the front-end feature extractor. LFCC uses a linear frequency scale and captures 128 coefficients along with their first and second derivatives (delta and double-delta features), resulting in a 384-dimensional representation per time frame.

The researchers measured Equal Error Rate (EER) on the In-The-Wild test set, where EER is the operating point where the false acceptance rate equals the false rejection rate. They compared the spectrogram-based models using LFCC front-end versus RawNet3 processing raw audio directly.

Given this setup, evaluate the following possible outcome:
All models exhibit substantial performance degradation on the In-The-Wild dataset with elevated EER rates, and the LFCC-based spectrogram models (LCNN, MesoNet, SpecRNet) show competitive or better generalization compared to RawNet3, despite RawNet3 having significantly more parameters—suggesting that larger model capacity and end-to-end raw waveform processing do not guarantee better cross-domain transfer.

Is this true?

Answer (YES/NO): NO